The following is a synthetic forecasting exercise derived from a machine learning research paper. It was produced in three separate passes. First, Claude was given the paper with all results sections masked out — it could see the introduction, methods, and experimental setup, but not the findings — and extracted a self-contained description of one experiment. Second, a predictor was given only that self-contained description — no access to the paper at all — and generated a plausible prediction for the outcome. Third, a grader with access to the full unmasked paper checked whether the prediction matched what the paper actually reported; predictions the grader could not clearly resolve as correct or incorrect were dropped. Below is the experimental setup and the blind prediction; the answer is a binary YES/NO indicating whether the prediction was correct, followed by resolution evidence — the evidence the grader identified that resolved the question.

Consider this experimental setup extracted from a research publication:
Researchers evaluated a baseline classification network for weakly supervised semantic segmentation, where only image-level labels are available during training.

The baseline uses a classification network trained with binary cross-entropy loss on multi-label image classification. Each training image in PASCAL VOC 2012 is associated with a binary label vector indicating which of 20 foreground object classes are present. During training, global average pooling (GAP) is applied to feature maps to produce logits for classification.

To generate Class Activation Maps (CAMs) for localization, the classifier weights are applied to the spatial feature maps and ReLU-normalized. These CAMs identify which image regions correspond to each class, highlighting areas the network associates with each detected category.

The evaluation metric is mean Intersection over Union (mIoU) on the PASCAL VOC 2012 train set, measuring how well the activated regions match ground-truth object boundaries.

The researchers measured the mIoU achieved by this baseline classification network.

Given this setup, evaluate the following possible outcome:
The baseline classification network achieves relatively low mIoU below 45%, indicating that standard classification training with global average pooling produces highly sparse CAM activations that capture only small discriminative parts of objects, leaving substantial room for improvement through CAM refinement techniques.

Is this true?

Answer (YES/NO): NO